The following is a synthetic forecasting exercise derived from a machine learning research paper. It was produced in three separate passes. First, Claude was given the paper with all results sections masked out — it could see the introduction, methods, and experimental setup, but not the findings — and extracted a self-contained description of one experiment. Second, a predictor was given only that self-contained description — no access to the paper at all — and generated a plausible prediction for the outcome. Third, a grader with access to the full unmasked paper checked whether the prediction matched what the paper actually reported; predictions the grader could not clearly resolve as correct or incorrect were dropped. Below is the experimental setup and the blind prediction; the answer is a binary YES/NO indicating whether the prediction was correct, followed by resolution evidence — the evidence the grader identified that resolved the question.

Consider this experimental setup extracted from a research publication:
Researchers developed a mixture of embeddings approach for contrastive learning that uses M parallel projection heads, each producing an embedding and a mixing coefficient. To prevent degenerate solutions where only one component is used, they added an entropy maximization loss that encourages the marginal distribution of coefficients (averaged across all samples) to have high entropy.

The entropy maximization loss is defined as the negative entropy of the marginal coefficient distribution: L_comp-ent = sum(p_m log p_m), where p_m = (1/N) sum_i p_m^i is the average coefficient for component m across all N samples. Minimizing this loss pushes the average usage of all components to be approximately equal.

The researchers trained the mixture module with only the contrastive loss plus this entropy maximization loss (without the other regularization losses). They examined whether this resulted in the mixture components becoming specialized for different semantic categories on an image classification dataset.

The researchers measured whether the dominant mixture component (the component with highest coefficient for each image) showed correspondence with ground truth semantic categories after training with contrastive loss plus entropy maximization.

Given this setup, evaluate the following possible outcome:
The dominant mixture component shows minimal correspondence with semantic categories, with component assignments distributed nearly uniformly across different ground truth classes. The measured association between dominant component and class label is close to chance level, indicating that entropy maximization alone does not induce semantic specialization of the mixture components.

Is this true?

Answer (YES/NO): NO